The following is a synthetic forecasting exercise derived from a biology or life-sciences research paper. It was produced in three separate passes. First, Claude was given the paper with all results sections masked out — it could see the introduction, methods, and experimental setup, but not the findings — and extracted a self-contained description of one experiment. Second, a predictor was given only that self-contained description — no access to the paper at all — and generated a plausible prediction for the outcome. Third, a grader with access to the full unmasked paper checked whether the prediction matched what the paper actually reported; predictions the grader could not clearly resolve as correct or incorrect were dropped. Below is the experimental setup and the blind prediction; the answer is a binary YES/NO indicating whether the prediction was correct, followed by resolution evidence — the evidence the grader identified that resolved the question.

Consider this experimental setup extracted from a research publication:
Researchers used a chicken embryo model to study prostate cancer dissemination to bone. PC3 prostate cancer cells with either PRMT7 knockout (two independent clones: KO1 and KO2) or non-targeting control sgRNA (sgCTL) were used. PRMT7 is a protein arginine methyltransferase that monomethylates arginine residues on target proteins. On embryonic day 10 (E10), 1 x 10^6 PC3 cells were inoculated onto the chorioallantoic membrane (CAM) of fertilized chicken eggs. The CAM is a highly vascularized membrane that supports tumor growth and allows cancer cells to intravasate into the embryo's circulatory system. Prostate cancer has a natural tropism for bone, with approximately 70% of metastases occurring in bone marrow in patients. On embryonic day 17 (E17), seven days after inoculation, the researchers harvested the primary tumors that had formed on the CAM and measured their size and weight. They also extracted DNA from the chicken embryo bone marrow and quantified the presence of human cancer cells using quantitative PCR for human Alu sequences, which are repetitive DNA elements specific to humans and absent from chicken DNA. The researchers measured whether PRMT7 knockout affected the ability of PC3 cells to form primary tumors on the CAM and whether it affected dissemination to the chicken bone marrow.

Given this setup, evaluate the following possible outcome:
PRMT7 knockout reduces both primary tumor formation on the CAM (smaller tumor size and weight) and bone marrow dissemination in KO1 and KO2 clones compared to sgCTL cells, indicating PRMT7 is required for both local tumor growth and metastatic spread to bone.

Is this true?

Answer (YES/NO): YES